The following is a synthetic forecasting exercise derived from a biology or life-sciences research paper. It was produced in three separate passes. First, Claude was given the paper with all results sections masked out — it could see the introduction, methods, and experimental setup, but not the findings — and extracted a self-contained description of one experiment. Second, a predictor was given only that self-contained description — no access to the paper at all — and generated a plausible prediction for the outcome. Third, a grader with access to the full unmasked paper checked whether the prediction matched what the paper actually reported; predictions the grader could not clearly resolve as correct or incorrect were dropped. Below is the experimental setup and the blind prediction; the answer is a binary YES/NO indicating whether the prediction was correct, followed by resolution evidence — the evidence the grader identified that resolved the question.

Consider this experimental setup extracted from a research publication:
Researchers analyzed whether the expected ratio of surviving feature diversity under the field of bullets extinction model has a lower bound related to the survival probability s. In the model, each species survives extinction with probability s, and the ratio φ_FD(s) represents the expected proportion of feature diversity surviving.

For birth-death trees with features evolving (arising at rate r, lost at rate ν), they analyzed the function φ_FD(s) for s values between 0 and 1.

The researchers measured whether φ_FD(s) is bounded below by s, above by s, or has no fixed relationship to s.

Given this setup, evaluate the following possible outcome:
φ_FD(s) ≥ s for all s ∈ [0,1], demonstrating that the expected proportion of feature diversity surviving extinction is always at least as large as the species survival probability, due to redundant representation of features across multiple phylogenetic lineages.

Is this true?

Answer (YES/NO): YES